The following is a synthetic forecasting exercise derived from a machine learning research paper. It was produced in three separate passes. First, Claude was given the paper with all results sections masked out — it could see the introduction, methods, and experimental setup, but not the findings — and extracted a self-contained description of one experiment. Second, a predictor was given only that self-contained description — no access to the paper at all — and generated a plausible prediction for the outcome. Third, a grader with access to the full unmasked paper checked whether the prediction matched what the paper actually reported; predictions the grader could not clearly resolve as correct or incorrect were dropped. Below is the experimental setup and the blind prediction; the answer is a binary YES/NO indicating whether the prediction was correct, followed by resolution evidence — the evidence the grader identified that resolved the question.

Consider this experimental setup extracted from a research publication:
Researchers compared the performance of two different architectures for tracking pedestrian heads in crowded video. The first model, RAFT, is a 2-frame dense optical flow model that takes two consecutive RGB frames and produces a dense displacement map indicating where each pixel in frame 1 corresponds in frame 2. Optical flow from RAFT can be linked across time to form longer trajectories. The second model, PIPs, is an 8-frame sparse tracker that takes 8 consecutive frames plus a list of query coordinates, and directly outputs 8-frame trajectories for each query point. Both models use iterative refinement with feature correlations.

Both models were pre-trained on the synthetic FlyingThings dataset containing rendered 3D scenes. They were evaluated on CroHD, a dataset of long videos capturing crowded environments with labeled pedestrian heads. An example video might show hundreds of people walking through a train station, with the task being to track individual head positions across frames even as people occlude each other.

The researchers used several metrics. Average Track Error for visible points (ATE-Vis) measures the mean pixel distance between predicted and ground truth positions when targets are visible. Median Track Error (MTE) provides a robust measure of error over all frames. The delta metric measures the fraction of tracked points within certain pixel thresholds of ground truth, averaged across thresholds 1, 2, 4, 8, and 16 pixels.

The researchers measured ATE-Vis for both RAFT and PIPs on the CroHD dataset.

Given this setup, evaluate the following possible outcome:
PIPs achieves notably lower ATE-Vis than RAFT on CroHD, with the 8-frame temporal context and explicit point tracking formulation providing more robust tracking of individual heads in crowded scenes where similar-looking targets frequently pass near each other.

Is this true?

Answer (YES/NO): YES